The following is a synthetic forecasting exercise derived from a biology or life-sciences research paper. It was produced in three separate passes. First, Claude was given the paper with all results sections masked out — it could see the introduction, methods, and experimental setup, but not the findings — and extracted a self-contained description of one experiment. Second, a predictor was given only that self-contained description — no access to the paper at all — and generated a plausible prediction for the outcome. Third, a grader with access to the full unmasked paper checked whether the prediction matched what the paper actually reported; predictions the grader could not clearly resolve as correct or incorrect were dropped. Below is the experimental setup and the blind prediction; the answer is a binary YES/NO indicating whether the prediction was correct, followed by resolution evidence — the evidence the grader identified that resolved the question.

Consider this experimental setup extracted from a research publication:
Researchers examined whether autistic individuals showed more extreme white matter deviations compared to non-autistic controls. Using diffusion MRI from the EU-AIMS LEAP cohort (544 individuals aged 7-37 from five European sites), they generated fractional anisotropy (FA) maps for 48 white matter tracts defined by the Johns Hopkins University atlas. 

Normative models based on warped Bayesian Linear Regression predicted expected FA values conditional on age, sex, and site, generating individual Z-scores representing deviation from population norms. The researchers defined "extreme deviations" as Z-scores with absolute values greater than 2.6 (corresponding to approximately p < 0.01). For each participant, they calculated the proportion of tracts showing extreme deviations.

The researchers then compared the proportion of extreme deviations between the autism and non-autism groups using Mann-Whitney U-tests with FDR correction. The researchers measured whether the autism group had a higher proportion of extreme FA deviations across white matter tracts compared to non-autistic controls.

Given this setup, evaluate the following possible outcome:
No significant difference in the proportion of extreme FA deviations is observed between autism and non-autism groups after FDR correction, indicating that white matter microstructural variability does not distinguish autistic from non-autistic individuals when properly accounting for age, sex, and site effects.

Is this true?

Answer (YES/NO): YES